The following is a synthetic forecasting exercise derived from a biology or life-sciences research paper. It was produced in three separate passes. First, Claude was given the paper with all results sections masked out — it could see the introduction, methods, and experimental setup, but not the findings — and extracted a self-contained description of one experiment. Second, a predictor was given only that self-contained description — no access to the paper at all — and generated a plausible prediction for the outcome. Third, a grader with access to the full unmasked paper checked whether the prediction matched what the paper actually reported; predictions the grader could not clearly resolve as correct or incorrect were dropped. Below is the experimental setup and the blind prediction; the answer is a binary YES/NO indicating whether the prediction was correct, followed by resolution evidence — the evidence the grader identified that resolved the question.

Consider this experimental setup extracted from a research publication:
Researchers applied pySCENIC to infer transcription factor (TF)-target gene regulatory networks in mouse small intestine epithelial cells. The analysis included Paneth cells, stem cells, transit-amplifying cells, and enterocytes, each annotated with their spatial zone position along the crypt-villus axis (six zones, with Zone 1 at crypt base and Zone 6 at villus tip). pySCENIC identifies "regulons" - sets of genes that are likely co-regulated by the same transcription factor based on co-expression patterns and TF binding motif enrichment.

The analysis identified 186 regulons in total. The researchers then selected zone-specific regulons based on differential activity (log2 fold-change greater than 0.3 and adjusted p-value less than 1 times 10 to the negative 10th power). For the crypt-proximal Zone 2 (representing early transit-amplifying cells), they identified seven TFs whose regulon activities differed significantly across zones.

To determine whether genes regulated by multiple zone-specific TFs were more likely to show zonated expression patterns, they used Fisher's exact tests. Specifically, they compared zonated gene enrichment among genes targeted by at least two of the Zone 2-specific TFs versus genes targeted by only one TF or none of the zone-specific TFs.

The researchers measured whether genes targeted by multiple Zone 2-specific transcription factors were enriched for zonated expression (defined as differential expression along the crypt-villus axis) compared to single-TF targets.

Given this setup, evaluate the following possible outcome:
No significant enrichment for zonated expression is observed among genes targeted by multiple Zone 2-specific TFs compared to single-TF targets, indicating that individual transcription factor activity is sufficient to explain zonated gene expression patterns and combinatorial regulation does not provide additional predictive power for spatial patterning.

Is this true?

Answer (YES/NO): NO